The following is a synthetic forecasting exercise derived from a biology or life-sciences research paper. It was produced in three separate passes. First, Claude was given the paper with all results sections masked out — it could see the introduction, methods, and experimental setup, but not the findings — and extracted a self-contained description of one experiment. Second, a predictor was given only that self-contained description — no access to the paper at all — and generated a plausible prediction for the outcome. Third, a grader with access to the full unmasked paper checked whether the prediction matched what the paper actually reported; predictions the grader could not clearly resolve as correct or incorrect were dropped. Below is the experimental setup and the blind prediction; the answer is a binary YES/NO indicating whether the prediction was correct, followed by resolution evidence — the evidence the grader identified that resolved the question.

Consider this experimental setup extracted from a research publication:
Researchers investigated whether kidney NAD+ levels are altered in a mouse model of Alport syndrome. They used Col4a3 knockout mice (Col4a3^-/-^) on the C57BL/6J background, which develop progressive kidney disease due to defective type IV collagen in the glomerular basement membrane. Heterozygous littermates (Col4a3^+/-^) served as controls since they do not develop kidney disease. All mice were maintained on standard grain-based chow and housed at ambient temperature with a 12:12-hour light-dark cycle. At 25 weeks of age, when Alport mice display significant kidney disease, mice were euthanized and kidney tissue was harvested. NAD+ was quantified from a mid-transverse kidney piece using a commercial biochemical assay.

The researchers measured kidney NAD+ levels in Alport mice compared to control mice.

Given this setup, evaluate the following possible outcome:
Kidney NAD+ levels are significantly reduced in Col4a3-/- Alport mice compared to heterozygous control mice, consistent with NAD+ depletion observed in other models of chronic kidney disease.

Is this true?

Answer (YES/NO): YES